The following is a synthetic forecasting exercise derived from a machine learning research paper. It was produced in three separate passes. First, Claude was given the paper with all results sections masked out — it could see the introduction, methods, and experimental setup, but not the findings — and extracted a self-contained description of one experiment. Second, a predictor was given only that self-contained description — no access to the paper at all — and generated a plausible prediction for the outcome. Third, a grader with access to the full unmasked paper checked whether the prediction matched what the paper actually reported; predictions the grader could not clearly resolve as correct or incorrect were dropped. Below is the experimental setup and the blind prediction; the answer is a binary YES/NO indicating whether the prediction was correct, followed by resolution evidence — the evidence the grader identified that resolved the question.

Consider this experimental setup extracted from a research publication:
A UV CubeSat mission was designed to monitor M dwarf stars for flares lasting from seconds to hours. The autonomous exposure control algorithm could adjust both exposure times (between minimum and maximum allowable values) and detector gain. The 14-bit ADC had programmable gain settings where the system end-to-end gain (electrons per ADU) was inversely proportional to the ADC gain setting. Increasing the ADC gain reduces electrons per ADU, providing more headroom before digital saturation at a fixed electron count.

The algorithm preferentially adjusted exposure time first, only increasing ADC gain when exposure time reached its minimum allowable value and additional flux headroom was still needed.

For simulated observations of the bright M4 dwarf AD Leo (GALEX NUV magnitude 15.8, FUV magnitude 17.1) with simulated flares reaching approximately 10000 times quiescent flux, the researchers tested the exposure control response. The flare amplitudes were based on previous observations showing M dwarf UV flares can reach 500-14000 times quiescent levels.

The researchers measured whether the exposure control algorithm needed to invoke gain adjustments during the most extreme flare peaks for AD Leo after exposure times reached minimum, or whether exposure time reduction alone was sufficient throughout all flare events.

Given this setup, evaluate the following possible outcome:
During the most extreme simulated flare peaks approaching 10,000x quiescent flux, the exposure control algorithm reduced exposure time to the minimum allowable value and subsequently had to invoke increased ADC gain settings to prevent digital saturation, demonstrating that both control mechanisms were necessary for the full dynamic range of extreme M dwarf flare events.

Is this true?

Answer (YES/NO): YES